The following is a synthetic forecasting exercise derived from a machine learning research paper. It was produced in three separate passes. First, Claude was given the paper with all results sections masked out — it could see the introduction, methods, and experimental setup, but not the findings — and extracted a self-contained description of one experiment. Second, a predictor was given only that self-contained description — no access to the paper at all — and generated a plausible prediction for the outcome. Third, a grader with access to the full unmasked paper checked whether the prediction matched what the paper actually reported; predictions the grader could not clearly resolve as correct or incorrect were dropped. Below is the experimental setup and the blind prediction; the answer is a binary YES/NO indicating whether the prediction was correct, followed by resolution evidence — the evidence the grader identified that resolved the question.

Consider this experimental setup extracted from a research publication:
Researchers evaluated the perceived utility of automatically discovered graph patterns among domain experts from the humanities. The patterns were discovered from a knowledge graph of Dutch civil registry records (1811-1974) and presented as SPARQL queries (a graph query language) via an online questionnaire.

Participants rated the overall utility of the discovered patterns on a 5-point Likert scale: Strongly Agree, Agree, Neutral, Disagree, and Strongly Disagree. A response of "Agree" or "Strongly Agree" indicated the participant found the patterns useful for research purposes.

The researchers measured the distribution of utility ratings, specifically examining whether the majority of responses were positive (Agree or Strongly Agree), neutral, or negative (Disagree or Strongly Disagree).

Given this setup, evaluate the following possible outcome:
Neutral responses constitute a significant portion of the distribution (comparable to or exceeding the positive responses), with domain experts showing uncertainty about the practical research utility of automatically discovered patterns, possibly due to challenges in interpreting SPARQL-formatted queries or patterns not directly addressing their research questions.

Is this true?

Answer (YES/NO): NO